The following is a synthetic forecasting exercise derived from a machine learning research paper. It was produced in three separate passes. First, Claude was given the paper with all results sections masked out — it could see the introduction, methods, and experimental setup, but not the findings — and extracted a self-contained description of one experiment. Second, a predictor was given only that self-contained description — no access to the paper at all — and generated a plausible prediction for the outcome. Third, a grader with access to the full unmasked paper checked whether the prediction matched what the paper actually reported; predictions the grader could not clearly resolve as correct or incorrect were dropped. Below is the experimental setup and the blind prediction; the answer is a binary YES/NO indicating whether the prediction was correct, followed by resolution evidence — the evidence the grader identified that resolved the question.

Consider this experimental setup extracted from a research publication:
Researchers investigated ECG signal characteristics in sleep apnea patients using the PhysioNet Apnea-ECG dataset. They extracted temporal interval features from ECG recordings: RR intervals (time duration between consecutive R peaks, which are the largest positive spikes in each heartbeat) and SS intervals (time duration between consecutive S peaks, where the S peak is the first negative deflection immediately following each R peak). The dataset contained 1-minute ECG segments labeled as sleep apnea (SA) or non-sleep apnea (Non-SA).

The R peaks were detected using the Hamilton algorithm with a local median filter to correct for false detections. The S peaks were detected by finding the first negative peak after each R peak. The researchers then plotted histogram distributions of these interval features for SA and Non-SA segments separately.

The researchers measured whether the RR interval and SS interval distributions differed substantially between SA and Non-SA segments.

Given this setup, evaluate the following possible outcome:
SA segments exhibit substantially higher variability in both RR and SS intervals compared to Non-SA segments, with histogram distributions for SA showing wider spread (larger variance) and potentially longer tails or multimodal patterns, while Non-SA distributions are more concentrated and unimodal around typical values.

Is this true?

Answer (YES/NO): NO